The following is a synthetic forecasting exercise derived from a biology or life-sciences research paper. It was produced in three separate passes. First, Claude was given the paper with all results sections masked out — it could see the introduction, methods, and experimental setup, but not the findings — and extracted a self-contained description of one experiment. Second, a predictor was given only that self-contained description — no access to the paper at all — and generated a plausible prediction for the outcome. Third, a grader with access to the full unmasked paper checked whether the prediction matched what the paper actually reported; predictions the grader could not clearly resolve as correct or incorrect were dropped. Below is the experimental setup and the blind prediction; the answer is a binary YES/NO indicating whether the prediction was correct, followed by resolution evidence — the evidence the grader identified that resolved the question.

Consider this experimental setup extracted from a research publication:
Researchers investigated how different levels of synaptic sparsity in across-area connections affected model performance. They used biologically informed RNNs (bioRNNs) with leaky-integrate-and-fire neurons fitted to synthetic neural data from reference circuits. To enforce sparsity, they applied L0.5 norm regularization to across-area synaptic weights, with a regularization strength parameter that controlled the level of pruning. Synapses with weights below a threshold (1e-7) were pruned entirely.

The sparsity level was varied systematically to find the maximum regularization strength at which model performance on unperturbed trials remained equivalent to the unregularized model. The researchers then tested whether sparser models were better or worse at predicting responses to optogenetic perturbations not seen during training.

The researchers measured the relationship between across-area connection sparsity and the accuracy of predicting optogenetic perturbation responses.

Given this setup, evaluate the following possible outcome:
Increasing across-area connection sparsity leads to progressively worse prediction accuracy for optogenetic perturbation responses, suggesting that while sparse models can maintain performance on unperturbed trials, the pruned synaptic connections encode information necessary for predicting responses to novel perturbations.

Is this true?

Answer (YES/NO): NO